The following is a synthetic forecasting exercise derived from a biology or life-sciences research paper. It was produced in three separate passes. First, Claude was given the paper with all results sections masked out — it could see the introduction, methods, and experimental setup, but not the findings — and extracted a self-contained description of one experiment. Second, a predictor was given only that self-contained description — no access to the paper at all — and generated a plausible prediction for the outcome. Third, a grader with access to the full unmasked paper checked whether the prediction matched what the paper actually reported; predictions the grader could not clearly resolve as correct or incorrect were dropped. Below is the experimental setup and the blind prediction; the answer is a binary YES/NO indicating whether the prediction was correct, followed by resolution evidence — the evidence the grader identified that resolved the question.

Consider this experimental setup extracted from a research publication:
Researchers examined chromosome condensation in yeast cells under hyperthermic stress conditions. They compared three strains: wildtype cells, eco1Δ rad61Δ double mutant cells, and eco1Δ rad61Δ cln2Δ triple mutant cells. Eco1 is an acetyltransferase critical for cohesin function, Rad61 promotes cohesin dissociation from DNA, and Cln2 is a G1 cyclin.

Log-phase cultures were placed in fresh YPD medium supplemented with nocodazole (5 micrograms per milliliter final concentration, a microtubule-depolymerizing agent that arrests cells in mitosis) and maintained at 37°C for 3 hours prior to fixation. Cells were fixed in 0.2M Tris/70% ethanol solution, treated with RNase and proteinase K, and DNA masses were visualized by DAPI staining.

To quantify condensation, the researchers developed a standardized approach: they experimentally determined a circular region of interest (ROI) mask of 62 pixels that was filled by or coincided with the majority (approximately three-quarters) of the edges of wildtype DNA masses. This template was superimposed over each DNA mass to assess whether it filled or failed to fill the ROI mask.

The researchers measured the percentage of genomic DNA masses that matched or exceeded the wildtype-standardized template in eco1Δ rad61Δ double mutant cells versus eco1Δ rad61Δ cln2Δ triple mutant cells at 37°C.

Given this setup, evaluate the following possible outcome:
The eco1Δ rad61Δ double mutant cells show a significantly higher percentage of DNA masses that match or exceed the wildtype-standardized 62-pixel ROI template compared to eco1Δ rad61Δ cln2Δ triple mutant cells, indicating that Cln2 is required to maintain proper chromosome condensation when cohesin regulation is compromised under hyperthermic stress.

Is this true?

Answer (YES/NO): NO